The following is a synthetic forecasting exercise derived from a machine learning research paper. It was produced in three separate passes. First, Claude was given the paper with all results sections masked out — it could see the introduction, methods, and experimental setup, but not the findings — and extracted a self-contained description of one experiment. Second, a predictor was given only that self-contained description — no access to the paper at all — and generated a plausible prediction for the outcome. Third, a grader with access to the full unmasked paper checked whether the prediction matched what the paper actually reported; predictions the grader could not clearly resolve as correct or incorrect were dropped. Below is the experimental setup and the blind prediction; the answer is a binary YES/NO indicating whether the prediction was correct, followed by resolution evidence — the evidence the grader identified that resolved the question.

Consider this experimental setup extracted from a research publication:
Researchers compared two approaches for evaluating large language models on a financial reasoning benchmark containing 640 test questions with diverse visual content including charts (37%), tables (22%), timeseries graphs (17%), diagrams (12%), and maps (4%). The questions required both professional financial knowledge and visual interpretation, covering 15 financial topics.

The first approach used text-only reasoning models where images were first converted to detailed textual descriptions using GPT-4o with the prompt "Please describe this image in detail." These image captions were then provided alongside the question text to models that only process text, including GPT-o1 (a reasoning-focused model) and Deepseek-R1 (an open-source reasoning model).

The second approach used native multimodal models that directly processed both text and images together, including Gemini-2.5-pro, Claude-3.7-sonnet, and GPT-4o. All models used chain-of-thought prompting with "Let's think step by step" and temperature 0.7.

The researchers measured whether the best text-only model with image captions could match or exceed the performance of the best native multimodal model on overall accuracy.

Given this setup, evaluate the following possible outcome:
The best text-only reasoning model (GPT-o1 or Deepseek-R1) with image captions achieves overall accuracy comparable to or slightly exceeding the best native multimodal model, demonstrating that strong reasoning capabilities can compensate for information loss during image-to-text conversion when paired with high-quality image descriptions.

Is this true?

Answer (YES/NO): NO